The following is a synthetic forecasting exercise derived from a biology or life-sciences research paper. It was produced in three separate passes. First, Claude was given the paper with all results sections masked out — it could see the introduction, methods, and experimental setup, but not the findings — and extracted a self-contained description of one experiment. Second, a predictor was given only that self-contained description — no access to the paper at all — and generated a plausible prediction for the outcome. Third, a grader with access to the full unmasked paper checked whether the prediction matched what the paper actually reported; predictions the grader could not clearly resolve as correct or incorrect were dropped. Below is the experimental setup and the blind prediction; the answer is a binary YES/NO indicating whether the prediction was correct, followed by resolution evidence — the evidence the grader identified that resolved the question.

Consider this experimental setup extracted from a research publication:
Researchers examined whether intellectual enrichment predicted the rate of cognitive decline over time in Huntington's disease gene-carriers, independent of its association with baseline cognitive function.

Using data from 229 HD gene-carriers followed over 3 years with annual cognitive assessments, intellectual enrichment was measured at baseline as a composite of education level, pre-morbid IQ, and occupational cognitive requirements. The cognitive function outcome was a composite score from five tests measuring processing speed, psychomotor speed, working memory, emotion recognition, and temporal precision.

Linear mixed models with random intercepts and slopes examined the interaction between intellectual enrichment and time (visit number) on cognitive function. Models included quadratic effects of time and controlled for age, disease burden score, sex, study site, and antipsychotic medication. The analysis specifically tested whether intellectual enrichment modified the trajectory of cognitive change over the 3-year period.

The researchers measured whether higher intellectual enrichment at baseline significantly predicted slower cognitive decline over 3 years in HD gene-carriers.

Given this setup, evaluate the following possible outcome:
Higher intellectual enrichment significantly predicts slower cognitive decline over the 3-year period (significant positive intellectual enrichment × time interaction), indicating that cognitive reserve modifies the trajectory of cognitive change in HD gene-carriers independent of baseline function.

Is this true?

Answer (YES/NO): NO